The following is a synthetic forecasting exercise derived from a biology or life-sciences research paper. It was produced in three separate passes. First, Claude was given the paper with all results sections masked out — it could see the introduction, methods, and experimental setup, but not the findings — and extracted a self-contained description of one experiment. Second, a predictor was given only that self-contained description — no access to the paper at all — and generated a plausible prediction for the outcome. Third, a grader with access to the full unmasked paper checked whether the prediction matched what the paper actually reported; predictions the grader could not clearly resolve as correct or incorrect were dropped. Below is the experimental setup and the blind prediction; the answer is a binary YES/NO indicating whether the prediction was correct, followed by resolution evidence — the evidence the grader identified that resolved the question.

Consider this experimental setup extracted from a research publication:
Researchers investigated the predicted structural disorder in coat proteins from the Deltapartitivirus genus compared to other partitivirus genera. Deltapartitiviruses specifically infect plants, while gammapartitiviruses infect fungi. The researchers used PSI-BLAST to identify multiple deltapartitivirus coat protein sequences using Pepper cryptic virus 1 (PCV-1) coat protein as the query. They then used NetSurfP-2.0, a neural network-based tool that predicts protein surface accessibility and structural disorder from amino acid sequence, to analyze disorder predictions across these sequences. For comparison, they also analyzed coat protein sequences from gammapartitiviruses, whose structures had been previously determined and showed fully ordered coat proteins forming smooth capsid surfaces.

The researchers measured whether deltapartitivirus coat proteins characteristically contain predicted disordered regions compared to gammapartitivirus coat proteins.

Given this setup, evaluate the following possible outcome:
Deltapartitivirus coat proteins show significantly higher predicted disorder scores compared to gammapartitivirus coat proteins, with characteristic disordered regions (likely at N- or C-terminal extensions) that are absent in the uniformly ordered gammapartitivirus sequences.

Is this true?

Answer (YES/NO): NO